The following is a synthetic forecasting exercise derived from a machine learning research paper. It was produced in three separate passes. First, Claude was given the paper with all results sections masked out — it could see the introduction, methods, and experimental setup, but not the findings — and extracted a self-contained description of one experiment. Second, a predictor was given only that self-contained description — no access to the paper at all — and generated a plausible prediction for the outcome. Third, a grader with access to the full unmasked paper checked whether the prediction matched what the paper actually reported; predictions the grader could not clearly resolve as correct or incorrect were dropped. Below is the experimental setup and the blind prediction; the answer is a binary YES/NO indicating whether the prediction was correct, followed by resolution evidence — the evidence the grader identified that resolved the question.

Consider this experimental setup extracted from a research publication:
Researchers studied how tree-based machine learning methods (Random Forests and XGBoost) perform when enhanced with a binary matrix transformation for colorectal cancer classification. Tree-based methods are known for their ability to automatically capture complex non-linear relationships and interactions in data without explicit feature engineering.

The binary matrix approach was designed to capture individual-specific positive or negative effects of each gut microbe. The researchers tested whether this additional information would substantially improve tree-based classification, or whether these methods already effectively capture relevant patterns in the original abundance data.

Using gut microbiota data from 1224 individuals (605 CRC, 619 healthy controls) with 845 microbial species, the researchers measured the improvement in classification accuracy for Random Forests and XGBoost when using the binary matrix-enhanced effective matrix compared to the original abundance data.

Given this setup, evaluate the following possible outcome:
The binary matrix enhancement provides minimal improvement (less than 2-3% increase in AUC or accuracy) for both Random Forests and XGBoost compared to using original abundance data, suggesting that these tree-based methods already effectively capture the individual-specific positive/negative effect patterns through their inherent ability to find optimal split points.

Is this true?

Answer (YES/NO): YES